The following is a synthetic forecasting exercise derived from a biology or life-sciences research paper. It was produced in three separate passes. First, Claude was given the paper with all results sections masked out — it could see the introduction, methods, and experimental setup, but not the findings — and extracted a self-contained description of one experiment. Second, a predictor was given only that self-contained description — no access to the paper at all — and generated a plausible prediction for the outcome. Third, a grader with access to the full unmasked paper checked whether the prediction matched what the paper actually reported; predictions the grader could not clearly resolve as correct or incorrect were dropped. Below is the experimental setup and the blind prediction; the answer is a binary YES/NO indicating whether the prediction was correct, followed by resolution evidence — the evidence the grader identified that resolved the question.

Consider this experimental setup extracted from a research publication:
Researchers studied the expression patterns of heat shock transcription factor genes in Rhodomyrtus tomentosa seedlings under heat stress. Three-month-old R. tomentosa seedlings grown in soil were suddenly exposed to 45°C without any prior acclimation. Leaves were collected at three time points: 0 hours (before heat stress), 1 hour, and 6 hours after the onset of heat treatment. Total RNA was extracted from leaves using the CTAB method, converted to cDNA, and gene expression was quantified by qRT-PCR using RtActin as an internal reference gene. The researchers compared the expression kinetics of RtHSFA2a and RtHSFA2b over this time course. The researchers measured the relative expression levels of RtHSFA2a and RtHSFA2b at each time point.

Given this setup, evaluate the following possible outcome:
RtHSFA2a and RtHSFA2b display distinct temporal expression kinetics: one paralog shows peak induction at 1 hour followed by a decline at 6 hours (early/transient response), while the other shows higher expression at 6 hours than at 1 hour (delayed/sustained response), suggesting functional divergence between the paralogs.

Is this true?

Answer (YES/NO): NO